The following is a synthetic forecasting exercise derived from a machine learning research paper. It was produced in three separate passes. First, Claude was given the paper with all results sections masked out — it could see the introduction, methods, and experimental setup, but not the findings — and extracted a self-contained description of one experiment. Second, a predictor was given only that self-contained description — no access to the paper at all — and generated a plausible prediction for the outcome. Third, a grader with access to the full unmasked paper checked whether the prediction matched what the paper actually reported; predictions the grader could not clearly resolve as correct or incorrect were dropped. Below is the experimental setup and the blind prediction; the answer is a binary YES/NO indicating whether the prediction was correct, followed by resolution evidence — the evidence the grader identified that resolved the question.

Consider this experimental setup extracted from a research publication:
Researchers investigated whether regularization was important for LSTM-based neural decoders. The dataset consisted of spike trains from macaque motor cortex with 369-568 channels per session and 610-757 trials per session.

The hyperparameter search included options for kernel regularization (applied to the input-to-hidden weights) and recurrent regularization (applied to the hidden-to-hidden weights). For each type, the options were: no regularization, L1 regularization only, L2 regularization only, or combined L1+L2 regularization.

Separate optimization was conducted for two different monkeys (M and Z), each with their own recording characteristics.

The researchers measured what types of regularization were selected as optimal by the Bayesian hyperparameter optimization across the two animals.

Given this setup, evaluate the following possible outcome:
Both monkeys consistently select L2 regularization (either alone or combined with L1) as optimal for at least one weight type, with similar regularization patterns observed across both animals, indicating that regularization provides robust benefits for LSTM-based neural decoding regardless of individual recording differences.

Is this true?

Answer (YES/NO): YES